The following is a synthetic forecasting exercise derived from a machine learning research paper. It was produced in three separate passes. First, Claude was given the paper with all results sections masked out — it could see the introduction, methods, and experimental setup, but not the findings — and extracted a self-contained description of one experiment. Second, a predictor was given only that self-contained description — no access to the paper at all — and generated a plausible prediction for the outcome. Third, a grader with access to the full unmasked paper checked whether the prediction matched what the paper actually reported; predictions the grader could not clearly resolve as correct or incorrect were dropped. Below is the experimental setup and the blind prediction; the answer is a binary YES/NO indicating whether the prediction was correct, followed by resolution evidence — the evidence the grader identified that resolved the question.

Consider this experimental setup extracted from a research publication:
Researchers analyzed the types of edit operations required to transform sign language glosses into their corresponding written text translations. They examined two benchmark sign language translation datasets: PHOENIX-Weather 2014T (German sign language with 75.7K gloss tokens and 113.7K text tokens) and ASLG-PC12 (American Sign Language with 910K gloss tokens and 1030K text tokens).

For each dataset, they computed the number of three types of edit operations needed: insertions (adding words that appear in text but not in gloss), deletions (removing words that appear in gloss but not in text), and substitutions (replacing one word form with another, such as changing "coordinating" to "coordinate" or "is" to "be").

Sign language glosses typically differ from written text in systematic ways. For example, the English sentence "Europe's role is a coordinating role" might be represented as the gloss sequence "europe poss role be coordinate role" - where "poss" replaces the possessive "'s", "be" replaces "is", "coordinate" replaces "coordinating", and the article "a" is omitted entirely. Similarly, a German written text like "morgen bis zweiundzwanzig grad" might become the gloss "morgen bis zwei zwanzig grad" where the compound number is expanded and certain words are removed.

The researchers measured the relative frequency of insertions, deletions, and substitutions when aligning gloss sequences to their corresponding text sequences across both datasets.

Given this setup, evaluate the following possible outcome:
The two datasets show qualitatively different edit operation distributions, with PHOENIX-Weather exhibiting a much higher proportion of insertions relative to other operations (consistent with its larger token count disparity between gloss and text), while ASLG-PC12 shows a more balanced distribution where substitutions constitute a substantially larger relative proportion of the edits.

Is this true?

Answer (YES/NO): NO